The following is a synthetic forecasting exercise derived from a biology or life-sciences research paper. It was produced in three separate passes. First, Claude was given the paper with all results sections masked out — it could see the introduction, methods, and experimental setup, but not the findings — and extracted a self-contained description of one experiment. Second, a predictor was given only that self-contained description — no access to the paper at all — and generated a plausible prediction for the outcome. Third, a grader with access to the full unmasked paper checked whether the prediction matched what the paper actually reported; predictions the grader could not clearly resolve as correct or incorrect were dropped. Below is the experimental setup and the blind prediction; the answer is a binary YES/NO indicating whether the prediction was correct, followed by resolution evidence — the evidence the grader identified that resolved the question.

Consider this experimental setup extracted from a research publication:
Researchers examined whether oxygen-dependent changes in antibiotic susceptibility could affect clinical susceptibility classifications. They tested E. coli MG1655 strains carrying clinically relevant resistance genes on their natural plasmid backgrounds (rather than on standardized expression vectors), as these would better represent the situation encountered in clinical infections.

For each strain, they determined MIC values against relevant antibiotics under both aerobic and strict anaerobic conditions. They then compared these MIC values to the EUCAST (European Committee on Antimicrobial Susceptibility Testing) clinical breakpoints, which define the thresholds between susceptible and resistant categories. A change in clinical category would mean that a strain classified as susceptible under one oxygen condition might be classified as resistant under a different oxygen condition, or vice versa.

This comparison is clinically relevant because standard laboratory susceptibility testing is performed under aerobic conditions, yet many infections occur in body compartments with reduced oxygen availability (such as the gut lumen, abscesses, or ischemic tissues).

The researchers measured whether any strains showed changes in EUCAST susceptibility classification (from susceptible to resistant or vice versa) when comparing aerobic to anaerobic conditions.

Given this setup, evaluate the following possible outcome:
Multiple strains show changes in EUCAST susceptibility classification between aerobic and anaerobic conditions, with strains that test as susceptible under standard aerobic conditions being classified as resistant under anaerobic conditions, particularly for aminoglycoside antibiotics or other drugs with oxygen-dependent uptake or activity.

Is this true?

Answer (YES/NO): YES